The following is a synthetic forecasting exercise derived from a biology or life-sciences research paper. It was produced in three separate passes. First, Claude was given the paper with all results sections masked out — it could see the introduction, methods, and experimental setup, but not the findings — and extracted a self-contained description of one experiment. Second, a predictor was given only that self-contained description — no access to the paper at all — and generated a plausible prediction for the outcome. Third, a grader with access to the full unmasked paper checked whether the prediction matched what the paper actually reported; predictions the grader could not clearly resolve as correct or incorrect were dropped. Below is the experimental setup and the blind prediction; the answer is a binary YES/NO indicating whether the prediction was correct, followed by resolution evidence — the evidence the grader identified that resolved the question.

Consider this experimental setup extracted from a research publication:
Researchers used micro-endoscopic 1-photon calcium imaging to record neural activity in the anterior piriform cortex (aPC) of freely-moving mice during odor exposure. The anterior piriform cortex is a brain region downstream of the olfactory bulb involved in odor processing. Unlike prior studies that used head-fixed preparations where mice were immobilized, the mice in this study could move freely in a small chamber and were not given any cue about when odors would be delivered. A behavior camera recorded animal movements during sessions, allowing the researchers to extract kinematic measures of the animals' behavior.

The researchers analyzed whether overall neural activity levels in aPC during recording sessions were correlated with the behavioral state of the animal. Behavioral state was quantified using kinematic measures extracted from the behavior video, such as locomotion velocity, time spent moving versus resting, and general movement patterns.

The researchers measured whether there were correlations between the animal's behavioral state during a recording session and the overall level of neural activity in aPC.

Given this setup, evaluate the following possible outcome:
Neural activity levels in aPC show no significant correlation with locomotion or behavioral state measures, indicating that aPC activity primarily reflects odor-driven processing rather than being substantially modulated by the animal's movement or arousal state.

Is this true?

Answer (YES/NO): NO